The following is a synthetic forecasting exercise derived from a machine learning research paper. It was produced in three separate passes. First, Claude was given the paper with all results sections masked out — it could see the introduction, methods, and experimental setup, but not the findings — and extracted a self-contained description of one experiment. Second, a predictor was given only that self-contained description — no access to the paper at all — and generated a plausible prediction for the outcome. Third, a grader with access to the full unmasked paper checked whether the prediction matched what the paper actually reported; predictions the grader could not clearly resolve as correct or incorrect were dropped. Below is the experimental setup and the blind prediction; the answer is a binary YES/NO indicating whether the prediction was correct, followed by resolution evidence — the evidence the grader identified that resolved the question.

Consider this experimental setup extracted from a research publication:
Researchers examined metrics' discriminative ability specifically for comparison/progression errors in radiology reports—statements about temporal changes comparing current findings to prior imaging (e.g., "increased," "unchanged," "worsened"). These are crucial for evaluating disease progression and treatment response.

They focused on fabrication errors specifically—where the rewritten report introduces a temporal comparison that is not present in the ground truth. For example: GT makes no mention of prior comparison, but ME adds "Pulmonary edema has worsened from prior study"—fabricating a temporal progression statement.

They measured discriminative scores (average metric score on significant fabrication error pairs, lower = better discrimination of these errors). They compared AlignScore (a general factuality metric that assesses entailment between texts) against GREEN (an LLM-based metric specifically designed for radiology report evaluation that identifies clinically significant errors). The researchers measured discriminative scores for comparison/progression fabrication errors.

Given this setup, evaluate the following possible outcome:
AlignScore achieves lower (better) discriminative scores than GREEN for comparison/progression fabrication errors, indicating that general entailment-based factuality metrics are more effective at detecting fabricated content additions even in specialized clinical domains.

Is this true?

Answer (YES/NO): YES